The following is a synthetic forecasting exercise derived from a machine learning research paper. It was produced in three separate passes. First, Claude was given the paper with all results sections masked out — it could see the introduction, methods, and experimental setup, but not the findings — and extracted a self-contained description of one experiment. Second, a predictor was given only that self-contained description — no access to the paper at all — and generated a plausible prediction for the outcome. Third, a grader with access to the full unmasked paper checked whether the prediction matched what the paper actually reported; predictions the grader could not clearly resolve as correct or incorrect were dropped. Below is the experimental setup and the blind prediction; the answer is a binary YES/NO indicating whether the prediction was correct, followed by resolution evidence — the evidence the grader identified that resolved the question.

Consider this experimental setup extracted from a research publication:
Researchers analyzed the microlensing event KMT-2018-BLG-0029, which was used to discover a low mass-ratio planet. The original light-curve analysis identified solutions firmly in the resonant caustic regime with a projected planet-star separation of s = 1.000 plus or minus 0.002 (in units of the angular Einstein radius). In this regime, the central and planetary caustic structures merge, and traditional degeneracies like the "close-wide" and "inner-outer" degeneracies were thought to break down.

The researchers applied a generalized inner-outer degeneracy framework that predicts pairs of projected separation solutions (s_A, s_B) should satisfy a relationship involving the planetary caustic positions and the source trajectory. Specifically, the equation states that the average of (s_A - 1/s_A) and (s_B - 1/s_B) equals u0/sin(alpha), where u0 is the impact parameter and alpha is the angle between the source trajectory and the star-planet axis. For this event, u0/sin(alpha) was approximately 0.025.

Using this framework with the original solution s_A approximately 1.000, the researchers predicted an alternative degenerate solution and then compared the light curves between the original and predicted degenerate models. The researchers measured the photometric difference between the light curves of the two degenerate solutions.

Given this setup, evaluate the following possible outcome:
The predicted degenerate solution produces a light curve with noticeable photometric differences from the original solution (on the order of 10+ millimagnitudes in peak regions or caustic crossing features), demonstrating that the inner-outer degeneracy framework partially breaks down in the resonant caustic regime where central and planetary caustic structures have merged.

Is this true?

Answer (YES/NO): NO